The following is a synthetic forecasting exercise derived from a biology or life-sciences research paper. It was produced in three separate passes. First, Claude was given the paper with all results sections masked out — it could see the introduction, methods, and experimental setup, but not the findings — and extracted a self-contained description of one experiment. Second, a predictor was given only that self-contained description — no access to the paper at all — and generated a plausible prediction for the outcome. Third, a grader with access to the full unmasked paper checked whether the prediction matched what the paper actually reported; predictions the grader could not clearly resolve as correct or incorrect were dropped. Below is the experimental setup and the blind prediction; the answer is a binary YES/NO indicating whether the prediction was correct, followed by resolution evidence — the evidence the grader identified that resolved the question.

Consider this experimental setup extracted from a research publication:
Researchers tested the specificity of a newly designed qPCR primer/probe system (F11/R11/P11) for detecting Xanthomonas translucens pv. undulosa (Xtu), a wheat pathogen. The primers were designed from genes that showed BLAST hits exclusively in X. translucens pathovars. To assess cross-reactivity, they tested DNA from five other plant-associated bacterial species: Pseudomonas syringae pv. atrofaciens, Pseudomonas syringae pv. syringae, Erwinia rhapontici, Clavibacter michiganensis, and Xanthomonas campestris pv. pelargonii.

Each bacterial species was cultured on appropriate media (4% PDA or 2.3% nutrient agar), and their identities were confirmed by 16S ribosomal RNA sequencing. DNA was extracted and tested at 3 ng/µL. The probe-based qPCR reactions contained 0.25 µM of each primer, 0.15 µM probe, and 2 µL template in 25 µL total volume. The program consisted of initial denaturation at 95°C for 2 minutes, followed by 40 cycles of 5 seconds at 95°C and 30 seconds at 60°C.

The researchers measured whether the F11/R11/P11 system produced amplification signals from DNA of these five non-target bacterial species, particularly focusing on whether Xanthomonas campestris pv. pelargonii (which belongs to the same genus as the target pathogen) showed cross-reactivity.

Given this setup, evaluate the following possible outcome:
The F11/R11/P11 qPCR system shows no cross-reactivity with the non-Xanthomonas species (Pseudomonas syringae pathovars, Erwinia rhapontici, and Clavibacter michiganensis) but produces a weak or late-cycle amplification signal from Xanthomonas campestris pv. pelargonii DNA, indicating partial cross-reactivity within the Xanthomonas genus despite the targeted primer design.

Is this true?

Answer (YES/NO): NO